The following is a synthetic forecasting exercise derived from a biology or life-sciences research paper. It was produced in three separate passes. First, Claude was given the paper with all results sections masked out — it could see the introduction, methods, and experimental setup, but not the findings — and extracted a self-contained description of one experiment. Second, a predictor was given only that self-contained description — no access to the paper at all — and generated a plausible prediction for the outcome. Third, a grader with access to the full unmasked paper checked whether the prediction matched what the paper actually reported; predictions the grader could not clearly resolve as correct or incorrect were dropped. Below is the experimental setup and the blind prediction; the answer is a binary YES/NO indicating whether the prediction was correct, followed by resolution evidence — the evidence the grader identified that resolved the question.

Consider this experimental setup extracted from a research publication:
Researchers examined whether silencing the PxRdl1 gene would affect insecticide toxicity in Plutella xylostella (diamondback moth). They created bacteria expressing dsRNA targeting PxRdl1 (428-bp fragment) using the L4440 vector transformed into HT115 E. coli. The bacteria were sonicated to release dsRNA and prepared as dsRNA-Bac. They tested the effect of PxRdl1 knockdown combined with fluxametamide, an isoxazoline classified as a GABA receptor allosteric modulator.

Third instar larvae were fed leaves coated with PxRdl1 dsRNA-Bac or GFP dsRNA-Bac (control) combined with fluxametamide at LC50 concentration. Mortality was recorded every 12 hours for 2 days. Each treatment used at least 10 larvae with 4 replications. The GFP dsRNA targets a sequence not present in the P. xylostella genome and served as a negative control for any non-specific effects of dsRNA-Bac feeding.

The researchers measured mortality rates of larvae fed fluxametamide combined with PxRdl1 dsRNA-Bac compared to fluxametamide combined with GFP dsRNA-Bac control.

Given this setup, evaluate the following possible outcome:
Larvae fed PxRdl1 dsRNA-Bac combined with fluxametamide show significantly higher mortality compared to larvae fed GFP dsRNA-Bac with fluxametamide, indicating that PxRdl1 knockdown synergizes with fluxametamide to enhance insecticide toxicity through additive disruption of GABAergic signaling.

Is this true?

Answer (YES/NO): NO